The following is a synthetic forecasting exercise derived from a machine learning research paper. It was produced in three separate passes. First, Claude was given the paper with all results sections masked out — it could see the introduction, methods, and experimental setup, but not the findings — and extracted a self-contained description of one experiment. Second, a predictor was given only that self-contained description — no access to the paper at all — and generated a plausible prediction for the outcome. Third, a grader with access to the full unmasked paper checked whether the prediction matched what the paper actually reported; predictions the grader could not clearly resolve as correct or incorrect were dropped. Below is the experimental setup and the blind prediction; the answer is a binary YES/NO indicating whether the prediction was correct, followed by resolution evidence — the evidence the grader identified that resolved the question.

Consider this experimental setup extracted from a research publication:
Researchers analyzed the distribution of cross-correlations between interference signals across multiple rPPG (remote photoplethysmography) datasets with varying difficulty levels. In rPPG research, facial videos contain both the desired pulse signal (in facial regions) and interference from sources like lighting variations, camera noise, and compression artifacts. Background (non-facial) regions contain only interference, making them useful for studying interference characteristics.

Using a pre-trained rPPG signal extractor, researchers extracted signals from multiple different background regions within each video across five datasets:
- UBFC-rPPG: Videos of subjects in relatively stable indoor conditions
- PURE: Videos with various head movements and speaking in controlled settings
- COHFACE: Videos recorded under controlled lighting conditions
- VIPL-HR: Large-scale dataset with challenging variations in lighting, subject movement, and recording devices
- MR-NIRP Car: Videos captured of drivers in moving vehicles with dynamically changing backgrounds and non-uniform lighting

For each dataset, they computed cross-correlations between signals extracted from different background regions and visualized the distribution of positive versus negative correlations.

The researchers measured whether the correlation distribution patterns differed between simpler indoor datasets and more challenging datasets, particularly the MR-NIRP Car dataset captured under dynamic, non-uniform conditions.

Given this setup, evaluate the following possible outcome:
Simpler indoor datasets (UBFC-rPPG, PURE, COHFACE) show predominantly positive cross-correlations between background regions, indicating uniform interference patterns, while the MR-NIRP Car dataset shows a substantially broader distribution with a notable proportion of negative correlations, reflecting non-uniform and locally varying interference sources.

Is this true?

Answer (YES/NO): NO